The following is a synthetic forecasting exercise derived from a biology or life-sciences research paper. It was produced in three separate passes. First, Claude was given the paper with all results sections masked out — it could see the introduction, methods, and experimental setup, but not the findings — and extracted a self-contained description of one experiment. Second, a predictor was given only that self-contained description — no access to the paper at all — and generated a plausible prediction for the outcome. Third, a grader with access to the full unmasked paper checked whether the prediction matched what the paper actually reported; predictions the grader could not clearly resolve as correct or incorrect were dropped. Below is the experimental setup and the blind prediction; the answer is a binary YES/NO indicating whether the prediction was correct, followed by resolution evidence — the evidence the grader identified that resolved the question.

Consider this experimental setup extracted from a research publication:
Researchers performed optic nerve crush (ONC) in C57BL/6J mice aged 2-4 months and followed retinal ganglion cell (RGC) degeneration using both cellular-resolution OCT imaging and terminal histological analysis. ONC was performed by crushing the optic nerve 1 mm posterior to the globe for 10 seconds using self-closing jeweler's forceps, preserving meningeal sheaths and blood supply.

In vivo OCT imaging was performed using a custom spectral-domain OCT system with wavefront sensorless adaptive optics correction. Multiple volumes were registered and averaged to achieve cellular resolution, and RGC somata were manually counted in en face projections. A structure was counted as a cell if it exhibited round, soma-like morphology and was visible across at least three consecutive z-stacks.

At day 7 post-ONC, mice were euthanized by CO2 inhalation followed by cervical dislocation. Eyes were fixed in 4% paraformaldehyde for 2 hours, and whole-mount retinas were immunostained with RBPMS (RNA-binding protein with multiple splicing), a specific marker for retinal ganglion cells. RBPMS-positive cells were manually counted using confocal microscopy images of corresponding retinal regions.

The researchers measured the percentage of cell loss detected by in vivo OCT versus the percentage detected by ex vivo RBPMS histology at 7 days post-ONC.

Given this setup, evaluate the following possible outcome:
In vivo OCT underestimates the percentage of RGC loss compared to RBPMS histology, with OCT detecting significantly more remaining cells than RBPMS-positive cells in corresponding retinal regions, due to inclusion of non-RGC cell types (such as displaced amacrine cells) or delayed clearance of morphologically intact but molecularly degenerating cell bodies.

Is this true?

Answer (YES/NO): NO